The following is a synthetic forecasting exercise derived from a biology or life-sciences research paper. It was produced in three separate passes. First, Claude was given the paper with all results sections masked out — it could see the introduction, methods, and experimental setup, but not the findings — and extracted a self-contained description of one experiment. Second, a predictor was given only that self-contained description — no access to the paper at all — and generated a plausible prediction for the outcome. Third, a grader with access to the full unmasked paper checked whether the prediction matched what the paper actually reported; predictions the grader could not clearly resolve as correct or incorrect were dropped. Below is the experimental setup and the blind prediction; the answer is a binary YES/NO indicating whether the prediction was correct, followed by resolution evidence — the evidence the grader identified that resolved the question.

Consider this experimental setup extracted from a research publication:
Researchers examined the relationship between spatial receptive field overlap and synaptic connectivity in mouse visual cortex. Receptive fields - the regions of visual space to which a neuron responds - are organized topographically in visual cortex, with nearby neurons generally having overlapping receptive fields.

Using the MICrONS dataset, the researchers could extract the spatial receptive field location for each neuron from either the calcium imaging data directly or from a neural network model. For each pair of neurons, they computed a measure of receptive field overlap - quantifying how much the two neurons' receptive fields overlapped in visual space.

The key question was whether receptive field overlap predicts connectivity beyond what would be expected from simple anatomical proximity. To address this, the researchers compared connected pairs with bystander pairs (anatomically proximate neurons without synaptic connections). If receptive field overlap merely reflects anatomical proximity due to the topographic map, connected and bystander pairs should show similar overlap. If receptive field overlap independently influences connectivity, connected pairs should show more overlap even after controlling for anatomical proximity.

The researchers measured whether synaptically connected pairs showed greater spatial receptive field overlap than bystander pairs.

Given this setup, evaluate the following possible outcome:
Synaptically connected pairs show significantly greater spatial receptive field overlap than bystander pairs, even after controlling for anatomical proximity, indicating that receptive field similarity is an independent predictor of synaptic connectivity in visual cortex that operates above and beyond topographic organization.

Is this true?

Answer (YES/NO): NO